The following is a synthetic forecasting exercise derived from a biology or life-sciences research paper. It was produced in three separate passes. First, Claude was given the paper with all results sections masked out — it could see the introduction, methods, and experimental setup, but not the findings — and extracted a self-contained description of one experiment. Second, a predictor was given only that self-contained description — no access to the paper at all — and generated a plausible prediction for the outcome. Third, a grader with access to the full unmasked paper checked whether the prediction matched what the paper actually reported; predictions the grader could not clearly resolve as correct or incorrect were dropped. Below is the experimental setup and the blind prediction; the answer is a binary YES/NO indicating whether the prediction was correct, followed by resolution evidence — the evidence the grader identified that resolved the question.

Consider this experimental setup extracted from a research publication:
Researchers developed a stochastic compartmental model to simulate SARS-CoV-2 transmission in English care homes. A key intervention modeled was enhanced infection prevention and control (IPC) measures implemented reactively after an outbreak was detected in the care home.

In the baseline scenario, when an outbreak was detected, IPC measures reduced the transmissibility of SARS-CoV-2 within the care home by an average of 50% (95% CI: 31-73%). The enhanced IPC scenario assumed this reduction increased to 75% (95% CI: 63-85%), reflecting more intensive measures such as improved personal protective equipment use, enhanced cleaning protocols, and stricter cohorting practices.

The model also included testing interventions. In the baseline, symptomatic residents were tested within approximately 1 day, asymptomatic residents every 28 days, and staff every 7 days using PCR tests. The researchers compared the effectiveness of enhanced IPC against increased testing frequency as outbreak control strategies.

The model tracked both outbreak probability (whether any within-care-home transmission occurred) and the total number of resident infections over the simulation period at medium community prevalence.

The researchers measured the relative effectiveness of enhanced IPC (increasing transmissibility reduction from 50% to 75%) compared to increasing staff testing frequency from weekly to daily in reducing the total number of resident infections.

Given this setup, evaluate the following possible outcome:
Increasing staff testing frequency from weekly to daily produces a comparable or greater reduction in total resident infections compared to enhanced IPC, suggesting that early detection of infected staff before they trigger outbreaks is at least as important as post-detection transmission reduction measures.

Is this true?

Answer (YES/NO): NO